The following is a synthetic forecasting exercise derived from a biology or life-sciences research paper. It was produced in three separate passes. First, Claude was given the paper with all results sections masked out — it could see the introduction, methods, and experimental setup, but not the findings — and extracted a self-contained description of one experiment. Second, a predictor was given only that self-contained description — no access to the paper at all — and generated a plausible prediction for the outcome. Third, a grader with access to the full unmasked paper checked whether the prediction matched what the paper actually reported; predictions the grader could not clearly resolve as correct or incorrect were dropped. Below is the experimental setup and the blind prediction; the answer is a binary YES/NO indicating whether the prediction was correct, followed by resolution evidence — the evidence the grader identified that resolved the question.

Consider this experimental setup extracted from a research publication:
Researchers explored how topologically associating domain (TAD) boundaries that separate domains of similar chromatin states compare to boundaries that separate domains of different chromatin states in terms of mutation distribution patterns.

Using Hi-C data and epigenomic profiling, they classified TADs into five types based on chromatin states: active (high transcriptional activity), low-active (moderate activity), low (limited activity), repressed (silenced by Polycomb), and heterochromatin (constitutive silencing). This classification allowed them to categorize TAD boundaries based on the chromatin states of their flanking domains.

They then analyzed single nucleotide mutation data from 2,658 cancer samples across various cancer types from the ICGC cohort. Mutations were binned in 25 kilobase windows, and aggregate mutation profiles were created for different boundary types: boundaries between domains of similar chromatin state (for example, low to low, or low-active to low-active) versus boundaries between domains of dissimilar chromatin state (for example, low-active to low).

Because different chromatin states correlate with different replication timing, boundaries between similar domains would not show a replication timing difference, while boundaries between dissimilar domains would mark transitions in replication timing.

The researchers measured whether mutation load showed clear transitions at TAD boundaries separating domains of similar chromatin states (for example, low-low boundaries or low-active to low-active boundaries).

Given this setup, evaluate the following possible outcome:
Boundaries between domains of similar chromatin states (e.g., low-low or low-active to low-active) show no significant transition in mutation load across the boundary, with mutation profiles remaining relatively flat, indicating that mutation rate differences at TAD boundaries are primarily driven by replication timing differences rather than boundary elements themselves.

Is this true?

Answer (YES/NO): YES